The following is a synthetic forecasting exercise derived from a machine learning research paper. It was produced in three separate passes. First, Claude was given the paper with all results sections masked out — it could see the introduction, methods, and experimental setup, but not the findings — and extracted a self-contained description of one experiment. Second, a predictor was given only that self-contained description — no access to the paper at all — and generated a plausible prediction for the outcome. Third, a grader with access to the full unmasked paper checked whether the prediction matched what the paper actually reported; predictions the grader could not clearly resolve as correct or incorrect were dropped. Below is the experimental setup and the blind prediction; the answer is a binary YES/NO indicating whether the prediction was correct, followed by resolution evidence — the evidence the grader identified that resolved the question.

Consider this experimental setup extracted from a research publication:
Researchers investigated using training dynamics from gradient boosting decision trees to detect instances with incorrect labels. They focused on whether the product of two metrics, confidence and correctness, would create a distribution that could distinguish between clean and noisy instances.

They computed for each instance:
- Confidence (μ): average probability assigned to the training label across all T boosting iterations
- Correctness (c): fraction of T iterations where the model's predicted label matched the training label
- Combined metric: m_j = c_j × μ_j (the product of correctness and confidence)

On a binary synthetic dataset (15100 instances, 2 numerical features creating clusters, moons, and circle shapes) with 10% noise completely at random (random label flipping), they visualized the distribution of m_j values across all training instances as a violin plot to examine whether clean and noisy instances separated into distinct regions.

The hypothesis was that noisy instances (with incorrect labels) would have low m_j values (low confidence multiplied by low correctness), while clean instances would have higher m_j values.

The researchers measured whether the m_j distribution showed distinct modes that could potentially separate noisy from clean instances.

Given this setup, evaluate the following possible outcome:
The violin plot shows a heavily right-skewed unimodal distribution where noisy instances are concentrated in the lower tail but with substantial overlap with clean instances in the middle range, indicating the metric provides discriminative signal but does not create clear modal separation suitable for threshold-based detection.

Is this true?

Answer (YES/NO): NO